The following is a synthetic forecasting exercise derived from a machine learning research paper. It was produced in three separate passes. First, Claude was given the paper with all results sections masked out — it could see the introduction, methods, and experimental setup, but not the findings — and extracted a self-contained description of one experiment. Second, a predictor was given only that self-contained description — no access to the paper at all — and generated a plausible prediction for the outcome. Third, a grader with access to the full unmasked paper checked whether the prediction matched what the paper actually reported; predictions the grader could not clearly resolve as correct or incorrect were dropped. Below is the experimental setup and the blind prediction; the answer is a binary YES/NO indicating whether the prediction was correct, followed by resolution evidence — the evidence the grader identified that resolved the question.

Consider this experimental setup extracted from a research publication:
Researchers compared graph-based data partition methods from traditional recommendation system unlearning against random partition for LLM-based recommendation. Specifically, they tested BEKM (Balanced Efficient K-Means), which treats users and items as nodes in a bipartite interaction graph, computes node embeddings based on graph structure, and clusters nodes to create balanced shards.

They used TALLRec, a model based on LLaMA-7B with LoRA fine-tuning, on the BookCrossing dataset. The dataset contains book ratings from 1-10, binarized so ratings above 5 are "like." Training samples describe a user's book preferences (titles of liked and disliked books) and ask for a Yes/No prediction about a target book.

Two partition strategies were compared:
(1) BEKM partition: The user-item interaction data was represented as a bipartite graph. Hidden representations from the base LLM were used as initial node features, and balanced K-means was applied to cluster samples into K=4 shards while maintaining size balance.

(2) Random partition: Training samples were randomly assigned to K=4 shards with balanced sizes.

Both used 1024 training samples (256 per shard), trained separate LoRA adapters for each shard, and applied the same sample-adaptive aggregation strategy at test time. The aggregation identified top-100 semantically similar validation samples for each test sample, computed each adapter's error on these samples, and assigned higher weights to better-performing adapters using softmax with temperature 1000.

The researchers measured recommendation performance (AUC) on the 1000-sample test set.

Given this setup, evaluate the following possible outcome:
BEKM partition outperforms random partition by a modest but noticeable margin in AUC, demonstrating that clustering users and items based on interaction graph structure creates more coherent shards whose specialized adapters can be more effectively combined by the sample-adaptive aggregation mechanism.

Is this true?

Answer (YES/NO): NO